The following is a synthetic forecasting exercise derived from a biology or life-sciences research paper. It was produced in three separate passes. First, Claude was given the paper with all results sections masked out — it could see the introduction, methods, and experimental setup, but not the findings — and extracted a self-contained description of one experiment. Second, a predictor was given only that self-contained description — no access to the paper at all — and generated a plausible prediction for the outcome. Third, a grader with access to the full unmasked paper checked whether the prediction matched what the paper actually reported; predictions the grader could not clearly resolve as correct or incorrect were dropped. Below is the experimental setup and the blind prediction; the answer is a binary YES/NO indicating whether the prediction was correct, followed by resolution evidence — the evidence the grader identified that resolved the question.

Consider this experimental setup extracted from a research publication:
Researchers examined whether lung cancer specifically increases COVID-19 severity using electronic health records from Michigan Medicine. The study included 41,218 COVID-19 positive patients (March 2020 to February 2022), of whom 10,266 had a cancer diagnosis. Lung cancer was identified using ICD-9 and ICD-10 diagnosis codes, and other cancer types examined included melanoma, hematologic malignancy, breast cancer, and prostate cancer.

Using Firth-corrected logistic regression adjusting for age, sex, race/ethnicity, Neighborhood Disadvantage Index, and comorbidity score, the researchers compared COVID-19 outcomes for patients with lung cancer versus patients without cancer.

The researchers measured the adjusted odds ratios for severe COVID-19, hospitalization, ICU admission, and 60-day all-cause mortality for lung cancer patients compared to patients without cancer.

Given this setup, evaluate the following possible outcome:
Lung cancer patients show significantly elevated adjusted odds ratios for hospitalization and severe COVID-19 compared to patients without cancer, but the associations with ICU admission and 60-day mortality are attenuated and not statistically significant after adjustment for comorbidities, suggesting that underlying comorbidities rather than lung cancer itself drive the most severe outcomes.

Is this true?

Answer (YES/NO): YES